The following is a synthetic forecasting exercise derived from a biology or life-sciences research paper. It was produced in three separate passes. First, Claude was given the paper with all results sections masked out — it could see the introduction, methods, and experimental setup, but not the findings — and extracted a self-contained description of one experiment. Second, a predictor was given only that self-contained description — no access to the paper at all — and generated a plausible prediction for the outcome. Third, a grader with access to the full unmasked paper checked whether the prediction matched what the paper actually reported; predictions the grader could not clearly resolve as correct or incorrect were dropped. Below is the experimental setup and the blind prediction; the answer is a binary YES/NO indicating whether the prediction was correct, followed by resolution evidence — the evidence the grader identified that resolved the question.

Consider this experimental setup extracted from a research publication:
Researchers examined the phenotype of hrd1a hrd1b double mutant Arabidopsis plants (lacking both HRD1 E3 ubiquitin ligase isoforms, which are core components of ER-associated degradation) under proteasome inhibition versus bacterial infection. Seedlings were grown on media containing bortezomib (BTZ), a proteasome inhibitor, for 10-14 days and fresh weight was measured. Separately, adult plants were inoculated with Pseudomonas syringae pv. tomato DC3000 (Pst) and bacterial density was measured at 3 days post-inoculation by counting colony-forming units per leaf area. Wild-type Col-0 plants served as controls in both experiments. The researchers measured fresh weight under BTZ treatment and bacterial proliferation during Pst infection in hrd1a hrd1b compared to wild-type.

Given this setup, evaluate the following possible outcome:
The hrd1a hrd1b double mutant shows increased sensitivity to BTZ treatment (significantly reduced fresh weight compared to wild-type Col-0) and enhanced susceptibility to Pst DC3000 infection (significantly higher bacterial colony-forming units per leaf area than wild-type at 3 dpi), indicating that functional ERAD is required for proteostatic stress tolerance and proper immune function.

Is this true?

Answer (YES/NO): NO